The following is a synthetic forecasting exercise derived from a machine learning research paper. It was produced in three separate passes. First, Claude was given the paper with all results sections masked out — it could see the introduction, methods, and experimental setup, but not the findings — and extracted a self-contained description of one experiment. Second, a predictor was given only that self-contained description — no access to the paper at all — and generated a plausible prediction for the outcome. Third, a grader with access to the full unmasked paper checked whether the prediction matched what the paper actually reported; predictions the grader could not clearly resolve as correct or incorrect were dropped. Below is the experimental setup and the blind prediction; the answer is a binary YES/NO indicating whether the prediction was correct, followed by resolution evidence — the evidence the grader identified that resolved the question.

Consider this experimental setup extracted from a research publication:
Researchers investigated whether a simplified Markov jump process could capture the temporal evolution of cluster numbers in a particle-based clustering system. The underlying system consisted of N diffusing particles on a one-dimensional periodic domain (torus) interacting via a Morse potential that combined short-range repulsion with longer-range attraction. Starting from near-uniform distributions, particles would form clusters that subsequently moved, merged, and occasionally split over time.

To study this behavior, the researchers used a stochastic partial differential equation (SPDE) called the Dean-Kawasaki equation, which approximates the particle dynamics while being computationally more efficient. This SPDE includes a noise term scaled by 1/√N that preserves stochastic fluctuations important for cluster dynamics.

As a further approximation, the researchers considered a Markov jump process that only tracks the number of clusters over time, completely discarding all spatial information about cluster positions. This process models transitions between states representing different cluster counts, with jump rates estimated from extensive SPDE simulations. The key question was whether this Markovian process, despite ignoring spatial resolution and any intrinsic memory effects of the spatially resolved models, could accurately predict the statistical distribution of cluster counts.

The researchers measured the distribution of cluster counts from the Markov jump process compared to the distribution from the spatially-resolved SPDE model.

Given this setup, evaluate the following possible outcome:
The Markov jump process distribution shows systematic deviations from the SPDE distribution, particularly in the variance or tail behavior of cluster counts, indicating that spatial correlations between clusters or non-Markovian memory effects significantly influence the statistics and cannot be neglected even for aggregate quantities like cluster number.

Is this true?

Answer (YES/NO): NO